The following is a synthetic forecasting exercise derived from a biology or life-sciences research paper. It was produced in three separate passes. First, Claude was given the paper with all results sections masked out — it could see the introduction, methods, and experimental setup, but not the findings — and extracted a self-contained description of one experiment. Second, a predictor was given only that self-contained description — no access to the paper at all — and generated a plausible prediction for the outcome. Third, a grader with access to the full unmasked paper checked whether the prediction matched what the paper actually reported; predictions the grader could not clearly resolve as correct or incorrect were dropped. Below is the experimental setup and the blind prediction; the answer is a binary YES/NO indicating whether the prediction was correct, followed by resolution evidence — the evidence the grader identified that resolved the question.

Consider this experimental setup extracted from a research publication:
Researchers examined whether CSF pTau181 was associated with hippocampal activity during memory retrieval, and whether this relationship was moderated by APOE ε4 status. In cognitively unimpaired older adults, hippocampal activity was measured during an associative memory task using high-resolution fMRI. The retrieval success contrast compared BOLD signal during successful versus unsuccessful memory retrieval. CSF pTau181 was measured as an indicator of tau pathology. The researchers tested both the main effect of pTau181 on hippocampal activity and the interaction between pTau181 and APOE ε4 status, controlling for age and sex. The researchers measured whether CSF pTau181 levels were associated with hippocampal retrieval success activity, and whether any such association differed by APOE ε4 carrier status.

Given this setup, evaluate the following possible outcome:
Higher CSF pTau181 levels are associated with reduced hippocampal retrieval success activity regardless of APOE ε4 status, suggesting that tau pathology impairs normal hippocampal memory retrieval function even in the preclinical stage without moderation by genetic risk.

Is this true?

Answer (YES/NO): NO